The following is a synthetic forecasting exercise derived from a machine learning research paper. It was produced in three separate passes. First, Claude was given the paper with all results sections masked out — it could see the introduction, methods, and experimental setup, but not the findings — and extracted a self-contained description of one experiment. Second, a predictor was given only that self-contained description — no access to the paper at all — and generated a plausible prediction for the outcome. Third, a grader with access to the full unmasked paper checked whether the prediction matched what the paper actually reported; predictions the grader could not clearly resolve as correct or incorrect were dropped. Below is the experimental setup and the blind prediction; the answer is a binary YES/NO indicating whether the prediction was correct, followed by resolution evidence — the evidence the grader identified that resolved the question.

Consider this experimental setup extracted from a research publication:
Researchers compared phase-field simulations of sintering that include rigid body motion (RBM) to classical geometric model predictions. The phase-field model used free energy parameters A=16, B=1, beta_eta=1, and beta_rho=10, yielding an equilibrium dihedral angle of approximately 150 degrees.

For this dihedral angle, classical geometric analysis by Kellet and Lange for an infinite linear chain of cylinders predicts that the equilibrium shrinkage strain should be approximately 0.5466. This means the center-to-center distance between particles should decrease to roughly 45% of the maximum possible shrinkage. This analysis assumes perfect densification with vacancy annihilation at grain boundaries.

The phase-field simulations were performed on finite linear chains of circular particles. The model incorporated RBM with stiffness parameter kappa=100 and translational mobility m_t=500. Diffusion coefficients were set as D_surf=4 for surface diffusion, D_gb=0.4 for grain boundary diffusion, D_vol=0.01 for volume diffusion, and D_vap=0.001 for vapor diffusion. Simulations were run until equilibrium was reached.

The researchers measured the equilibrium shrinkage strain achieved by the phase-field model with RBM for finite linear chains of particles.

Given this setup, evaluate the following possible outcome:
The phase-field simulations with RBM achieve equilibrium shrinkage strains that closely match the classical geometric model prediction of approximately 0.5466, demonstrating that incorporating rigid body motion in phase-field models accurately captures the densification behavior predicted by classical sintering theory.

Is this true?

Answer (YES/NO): NO